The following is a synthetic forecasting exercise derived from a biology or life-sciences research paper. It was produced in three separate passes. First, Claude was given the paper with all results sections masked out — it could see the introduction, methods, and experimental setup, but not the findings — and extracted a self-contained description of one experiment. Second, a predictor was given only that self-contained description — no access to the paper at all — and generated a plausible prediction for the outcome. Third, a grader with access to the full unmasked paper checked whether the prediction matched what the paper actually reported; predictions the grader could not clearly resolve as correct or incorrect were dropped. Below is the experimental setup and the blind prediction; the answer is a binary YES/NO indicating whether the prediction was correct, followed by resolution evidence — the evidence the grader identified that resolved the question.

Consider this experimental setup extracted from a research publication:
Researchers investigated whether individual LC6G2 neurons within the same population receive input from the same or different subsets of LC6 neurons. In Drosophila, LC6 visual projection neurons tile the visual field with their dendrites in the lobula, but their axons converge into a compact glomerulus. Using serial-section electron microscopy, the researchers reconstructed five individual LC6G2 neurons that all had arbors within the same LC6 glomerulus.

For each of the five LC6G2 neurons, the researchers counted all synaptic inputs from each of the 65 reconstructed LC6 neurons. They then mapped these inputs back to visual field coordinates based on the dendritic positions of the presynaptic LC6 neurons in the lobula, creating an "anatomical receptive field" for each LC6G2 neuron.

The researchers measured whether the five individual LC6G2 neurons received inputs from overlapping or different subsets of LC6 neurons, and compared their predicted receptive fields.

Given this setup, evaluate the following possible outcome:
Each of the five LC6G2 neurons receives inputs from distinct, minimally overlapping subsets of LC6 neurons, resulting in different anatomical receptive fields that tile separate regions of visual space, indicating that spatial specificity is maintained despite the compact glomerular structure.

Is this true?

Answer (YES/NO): NO